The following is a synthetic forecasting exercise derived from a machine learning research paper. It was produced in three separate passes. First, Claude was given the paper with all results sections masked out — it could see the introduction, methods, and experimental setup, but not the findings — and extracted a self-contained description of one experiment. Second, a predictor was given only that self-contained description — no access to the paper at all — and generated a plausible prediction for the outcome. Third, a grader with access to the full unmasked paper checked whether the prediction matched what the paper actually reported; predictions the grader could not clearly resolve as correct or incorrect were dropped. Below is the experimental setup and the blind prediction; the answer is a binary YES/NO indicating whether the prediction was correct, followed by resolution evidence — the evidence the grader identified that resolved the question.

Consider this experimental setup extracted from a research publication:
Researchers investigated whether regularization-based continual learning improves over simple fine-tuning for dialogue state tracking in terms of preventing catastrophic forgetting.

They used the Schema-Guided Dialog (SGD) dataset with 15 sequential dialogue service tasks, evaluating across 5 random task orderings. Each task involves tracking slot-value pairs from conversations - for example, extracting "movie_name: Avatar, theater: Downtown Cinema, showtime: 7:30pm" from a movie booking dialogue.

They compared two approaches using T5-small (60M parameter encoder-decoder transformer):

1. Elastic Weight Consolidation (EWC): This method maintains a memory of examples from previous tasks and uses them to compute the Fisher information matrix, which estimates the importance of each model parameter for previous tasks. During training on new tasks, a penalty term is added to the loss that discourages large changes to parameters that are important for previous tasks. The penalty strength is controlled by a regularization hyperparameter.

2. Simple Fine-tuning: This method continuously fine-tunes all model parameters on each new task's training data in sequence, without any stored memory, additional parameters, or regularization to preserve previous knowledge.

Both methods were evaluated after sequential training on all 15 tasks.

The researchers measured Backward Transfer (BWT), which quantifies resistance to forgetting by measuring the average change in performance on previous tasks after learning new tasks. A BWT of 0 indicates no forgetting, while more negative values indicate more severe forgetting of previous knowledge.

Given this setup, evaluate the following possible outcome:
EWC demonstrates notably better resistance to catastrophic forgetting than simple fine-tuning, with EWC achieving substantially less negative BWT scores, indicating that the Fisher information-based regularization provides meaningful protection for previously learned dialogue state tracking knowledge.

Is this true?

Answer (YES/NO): NO